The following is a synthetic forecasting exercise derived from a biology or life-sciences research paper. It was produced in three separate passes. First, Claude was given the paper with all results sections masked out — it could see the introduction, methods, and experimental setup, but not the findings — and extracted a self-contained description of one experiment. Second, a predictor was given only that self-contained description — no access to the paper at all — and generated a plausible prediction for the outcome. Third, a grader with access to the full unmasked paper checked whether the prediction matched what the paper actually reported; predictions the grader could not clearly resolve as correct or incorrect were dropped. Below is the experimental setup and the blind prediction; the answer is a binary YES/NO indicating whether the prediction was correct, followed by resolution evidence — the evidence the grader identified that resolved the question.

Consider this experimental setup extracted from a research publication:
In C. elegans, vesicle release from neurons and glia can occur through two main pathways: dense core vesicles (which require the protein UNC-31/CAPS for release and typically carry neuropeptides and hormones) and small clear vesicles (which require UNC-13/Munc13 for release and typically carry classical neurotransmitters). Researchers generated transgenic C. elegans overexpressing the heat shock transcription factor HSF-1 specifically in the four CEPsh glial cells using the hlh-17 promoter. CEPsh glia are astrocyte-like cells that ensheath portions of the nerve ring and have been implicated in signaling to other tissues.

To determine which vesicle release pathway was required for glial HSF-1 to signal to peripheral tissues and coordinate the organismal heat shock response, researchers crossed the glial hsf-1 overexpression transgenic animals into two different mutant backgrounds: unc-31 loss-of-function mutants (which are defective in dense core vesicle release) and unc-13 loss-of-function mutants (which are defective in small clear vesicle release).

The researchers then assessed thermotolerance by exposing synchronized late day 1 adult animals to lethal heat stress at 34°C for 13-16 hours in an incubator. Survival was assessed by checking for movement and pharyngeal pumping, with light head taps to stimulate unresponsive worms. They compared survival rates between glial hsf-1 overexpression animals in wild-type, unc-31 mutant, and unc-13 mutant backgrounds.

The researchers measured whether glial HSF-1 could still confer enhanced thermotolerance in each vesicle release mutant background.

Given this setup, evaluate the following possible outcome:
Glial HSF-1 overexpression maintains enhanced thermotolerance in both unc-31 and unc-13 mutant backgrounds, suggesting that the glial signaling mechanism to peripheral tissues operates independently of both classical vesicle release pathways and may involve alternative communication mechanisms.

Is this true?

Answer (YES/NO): NO